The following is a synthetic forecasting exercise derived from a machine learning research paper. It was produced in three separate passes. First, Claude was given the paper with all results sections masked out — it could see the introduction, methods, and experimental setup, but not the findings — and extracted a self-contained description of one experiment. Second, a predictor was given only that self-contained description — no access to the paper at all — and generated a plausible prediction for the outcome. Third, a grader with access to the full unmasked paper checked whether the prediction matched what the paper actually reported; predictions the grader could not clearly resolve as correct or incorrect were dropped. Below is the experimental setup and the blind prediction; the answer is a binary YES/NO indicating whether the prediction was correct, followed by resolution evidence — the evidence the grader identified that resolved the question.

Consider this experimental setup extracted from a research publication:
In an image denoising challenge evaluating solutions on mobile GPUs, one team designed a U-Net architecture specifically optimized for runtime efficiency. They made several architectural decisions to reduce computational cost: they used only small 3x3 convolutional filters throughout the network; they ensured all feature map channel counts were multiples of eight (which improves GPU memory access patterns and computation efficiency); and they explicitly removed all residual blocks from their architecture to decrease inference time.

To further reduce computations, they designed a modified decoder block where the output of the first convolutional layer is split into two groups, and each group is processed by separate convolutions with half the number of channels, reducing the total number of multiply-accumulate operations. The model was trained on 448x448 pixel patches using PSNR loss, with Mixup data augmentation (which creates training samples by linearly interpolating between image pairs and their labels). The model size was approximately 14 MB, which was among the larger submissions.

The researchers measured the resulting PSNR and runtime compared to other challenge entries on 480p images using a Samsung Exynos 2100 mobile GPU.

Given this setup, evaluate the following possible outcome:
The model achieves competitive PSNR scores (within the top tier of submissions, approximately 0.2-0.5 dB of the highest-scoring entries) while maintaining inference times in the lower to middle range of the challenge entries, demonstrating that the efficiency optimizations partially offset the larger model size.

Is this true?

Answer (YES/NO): NO